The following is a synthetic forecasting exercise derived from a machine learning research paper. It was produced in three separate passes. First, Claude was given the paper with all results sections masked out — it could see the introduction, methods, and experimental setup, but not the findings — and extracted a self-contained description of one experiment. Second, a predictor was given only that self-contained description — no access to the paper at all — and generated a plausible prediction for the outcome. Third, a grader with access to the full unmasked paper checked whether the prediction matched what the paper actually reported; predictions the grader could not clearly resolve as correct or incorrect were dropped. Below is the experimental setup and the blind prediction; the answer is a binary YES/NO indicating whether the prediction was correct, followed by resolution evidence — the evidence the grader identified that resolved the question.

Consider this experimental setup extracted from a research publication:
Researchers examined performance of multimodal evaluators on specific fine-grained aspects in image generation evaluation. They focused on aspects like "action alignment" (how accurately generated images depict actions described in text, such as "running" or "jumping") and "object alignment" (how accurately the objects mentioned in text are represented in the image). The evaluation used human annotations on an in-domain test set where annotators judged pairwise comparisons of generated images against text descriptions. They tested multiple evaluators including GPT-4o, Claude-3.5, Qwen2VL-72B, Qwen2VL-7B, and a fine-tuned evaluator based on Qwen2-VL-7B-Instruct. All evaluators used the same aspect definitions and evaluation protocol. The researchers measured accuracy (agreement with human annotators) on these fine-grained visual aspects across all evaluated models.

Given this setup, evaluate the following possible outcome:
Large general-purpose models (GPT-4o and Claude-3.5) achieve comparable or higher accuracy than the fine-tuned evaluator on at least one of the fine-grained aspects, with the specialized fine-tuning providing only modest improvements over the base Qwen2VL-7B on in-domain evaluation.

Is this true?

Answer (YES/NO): NO